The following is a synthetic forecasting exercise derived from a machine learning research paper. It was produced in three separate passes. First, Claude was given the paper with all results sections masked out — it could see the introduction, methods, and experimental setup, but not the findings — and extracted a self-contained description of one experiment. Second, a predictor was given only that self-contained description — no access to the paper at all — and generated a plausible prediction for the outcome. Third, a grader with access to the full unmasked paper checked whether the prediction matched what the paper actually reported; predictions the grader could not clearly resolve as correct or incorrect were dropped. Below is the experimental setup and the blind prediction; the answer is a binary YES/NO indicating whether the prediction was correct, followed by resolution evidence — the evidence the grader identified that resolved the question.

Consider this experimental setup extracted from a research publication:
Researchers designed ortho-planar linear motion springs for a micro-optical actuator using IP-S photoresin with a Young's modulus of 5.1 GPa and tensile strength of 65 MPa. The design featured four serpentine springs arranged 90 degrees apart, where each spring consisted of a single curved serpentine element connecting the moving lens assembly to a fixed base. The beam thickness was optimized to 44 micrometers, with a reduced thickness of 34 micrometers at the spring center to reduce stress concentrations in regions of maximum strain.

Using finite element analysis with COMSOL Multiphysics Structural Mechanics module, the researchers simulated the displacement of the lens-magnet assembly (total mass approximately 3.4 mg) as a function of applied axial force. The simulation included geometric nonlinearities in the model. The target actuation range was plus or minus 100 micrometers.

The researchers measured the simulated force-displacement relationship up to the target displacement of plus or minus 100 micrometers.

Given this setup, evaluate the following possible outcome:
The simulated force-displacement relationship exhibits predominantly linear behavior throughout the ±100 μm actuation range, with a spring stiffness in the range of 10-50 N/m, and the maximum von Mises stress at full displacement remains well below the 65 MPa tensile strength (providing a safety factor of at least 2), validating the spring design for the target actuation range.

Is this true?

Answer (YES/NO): YES